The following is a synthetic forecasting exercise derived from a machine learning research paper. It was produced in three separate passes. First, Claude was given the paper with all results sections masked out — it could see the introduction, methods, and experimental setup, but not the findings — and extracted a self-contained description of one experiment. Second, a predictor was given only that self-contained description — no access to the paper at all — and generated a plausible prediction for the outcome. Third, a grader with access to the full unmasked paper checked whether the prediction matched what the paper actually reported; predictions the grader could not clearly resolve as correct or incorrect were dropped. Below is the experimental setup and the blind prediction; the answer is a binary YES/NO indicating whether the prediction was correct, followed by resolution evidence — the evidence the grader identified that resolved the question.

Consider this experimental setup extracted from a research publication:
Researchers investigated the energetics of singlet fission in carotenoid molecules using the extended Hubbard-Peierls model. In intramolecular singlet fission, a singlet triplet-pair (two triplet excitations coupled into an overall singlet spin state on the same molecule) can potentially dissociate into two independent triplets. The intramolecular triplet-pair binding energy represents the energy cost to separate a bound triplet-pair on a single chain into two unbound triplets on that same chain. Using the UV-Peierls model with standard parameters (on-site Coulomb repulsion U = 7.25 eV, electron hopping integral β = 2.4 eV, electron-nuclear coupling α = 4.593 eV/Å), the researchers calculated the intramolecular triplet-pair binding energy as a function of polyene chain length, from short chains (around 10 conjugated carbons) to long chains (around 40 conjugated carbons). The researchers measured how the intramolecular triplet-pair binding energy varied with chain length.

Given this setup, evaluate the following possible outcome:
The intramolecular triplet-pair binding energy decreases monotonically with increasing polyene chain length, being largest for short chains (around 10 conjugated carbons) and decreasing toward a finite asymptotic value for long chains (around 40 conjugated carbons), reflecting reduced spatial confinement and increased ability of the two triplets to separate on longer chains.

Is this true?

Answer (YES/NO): YES